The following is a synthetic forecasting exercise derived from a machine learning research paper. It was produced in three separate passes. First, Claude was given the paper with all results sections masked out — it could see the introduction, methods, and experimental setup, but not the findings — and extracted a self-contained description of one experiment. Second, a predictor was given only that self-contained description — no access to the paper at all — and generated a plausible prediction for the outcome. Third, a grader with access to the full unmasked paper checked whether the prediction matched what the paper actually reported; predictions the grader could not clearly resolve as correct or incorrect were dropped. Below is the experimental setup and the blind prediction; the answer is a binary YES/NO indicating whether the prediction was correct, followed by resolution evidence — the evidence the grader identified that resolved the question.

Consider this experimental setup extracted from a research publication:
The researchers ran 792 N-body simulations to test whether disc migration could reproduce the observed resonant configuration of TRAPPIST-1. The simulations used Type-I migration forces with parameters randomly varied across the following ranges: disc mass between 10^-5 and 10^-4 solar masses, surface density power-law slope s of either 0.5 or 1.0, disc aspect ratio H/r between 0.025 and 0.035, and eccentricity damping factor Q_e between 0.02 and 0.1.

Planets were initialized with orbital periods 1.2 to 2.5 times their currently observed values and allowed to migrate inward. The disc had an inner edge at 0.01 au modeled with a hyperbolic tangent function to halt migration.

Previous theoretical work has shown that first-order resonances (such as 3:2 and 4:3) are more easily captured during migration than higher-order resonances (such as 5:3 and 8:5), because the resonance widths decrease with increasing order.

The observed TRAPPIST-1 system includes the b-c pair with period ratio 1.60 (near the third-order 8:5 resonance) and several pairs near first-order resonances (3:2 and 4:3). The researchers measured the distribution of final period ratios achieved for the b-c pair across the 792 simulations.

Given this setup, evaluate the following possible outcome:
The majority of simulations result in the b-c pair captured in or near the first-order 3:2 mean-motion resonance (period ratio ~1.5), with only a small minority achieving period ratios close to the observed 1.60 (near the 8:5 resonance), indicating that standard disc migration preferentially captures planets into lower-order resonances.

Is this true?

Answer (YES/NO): YES